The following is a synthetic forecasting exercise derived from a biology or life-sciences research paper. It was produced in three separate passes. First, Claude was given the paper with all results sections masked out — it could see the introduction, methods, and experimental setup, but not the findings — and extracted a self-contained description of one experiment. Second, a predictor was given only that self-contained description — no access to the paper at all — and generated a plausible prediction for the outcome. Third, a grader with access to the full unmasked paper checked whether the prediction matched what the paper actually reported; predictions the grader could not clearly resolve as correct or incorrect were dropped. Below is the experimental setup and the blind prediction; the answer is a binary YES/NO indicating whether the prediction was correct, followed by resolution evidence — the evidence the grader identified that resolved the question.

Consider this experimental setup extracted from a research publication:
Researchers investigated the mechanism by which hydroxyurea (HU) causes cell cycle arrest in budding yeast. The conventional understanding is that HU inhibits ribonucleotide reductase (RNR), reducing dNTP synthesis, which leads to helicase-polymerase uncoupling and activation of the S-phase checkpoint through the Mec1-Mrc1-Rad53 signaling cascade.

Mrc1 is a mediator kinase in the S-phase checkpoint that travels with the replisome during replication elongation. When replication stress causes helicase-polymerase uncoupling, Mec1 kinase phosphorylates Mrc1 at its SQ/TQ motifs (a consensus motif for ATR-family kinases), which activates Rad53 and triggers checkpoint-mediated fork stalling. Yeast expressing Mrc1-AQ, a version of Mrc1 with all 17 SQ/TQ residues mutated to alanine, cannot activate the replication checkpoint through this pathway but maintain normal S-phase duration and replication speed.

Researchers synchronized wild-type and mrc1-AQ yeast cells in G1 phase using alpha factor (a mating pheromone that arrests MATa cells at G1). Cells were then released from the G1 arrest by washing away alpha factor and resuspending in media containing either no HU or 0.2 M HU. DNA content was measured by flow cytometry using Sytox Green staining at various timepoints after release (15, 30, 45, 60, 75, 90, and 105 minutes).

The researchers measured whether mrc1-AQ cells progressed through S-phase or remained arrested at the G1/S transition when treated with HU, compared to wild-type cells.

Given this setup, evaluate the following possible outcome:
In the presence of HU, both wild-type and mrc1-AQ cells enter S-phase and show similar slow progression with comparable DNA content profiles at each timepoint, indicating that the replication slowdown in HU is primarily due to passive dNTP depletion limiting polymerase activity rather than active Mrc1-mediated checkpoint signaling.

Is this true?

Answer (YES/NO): NO